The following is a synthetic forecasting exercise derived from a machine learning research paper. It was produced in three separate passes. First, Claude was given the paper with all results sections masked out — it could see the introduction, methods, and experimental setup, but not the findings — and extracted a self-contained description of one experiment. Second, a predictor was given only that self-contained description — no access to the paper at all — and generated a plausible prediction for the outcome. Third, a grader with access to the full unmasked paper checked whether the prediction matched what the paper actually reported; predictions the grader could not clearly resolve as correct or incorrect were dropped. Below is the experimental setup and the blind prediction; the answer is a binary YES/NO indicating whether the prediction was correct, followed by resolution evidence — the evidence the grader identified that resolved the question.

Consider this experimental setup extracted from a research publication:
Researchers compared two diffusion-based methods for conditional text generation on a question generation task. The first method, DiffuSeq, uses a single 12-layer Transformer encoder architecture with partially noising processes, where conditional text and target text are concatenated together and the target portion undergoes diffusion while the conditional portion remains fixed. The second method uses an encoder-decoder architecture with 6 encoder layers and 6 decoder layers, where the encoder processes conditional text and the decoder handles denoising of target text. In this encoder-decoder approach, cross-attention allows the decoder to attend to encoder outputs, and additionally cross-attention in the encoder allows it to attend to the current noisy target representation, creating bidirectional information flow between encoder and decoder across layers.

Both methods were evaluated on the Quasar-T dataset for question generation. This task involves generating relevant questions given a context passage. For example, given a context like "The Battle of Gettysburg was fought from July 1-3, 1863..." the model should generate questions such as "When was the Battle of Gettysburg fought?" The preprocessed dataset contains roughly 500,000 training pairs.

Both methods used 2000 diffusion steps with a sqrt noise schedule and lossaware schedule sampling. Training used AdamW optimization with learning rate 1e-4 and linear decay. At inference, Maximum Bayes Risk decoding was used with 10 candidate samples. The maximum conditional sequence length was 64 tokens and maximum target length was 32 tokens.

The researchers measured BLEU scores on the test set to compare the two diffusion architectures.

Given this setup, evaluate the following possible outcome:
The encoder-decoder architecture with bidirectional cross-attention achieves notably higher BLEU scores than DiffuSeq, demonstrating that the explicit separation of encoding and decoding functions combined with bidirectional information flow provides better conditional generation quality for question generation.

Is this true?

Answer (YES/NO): NO